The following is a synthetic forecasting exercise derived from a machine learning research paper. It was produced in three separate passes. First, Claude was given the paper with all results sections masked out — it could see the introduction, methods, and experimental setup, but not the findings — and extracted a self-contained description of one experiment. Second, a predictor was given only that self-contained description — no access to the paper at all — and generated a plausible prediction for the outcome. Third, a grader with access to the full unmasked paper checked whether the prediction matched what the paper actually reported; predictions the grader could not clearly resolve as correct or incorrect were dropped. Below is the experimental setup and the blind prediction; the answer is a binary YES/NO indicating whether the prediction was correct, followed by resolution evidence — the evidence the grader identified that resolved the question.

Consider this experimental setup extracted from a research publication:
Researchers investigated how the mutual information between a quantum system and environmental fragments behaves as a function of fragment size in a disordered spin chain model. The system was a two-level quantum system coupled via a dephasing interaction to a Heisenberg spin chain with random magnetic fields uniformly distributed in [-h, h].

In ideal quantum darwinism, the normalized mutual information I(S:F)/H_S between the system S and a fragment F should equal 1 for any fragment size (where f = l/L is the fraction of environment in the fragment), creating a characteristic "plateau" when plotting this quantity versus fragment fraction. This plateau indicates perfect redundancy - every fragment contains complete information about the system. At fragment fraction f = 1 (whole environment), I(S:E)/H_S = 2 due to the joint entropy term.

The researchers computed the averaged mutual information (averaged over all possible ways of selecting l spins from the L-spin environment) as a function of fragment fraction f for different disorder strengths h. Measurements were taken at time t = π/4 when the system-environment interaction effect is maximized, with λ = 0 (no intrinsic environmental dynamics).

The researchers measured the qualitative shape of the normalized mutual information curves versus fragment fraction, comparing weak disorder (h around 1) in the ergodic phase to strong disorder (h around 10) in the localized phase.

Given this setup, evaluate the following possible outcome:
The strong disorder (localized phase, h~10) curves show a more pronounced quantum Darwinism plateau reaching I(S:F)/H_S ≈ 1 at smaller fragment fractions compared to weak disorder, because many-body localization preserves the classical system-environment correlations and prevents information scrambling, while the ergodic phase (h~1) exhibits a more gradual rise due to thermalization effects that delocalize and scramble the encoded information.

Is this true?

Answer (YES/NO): YES